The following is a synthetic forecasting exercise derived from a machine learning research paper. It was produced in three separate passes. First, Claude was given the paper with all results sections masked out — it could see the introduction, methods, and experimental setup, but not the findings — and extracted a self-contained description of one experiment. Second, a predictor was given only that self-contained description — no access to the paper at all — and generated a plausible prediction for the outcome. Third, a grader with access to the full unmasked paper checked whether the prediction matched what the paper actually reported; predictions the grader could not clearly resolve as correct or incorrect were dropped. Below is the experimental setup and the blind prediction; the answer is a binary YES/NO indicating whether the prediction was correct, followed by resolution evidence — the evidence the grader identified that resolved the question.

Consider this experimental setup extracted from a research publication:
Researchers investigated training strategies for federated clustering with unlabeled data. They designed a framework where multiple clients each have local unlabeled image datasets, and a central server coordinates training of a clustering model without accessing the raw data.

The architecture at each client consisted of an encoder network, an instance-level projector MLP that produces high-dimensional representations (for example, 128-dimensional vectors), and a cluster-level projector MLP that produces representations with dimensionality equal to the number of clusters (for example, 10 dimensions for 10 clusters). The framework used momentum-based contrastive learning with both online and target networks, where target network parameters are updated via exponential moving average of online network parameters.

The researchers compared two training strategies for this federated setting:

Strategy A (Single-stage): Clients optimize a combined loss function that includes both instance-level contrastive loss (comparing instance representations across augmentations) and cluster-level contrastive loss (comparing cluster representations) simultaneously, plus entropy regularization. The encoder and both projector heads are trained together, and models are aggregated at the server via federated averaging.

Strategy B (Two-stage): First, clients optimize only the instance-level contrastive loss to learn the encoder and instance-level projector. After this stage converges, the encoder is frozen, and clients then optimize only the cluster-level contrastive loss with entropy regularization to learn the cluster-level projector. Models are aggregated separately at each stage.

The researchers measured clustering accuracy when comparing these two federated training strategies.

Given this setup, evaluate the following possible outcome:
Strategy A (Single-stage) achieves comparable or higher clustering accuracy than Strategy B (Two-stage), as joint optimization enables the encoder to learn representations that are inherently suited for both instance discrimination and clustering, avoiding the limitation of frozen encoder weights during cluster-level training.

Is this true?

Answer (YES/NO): NO